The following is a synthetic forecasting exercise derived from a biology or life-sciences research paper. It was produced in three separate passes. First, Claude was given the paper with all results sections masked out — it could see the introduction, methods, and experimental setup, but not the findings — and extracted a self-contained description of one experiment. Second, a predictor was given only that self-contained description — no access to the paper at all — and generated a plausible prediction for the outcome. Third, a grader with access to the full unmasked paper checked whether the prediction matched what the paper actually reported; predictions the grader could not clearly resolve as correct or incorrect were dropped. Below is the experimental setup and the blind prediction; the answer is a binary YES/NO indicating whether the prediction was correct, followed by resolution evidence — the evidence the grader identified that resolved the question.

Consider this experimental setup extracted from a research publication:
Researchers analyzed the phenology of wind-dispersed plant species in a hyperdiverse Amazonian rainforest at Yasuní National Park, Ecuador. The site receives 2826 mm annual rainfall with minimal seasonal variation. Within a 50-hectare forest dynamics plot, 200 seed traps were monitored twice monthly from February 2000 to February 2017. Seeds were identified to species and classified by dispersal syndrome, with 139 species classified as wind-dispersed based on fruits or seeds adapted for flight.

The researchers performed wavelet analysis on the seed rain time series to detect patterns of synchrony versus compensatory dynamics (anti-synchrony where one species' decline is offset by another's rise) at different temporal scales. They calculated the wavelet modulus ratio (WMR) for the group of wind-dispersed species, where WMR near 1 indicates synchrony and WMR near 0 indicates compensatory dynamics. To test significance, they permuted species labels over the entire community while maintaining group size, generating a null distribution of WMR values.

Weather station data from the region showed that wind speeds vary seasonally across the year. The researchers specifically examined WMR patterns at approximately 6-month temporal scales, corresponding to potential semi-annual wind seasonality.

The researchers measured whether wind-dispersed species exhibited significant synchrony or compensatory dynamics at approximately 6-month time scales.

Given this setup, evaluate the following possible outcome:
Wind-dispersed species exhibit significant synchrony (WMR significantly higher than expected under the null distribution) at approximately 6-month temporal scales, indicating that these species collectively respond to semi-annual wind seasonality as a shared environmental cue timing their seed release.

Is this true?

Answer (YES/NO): YES